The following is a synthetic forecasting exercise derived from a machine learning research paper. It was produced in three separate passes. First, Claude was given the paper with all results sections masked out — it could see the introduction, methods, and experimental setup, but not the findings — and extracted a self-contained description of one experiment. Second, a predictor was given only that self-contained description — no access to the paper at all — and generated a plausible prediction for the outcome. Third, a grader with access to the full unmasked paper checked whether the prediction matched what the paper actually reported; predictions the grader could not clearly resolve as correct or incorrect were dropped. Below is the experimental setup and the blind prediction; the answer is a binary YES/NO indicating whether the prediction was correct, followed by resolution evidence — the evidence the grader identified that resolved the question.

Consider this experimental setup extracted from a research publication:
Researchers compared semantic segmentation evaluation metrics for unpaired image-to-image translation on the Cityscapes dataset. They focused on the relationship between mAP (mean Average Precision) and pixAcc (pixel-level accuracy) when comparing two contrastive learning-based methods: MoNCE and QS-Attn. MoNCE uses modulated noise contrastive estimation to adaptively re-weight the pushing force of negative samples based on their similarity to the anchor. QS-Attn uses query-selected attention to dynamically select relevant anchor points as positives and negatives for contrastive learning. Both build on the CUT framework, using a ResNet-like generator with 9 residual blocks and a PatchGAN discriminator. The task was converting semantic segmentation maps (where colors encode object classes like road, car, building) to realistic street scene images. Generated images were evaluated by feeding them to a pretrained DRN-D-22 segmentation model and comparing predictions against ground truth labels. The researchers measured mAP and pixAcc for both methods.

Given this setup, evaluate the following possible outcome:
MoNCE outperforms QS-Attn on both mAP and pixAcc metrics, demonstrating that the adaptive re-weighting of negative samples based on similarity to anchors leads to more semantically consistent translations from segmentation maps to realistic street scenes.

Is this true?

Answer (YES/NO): NO